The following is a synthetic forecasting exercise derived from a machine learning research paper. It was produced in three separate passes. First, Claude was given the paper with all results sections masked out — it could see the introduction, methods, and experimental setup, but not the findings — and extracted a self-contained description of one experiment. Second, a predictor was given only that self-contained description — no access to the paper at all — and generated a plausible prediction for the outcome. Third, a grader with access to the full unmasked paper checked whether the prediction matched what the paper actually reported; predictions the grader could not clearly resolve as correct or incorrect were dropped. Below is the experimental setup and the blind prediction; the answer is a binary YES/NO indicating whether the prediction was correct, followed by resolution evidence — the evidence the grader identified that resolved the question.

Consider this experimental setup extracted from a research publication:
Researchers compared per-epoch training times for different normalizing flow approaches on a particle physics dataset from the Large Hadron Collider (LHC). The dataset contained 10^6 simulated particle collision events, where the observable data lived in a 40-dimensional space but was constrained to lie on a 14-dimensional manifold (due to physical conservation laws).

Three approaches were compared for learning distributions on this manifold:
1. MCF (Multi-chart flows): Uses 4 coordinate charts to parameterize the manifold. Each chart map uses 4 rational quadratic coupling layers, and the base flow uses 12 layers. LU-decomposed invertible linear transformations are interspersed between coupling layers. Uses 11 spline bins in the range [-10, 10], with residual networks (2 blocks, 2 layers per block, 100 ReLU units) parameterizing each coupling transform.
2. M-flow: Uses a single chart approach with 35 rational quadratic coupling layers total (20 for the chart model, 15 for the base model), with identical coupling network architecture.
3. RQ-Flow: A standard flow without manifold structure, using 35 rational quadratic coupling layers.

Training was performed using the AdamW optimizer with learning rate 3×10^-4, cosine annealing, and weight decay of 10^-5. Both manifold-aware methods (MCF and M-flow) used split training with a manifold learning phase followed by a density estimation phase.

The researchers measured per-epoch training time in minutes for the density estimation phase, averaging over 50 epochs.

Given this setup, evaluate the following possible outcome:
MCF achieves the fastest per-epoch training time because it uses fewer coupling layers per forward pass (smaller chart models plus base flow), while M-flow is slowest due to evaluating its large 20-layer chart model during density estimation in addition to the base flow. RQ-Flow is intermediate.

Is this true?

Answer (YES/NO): NO